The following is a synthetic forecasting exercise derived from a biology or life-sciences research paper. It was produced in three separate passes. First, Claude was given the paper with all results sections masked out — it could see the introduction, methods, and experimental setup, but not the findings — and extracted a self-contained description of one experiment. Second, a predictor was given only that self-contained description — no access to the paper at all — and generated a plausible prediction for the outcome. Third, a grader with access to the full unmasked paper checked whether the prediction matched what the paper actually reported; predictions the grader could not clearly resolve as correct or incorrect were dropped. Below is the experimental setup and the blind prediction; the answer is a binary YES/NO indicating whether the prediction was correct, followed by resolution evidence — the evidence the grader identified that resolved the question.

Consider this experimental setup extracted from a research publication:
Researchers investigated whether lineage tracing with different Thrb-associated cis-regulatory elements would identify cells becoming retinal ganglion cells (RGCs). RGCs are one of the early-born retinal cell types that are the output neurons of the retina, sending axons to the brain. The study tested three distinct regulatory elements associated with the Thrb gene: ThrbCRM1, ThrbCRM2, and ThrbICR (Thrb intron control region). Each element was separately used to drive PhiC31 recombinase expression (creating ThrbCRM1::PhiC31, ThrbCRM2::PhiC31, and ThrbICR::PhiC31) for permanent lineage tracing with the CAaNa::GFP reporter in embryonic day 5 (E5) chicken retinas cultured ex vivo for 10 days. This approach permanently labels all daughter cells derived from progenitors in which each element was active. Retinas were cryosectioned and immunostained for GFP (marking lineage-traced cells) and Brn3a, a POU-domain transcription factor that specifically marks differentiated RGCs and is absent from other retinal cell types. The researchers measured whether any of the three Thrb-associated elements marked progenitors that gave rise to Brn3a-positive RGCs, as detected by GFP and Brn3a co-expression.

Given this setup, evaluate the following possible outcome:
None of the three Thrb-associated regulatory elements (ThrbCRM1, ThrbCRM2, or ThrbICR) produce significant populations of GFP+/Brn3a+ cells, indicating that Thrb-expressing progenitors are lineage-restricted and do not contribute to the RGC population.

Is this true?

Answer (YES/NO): NO